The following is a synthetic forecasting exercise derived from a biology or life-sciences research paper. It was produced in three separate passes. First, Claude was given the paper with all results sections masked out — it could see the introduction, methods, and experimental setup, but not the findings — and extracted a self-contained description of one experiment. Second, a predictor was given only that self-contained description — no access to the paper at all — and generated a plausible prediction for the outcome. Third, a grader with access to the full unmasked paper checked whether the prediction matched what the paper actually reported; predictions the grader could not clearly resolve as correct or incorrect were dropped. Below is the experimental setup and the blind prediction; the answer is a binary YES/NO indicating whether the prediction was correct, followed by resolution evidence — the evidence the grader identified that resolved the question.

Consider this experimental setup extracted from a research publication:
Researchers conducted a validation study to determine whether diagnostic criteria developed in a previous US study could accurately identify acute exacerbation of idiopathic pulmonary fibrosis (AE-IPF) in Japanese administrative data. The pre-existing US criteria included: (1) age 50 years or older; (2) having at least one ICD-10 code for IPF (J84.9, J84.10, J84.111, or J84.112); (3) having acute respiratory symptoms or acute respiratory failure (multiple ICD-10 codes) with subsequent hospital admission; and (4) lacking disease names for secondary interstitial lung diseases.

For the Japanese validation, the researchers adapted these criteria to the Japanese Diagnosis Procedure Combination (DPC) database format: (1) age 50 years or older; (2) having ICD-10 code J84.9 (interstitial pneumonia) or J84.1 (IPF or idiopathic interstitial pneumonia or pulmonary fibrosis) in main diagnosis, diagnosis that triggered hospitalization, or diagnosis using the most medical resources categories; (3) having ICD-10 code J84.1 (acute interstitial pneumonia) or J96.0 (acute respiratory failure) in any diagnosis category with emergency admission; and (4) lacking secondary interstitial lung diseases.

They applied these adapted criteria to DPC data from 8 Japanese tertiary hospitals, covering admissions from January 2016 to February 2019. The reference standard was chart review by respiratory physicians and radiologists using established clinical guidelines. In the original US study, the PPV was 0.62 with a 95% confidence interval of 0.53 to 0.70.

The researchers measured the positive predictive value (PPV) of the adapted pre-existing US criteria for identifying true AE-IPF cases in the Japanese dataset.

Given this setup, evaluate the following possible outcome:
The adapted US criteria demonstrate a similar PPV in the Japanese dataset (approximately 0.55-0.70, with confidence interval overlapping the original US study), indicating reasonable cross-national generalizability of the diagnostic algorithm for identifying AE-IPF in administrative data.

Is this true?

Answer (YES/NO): NO